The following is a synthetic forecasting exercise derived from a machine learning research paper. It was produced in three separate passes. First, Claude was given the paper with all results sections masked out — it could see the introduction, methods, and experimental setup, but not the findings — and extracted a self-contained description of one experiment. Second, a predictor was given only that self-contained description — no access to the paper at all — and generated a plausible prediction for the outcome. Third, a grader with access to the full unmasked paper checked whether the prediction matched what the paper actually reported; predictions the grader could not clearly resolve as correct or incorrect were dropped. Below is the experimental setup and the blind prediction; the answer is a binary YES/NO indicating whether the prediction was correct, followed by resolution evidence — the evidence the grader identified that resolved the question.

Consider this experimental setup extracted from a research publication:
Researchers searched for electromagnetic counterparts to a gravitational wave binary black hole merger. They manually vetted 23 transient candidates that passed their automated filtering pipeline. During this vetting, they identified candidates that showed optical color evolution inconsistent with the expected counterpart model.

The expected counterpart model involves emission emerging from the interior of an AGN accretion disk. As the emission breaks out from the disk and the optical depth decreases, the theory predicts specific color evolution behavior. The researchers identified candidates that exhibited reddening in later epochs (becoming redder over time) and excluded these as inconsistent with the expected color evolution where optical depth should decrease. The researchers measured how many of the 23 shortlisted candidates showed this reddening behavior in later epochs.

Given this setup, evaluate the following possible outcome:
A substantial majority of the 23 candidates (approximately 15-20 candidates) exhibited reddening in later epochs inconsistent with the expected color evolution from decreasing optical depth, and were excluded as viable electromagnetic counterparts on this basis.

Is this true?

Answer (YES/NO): NO